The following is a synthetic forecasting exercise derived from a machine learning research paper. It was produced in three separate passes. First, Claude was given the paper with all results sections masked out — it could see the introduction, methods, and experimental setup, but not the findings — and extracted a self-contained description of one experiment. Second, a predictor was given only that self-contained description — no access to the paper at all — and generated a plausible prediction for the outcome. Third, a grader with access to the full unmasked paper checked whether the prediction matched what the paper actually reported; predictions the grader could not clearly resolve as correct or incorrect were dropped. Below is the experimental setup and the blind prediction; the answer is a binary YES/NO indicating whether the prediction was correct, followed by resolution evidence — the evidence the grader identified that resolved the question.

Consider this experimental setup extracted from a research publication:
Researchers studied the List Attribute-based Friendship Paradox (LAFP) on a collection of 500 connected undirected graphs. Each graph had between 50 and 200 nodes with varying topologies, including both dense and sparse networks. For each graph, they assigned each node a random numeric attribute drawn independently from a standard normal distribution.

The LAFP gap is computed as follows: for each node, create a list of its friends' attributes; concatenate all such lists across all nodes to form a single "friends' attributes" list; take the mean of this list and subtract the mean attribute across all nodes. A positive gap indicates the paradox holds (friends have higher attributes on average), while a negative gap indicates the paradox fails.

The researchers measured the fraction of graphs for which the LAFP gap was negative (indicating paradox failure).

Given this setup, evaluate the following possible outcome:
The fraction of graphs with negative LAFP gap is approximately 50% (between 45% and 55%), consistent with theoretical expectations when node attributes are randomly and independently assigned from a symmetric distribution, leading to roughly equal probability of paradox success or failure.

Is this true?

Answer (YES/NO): YES